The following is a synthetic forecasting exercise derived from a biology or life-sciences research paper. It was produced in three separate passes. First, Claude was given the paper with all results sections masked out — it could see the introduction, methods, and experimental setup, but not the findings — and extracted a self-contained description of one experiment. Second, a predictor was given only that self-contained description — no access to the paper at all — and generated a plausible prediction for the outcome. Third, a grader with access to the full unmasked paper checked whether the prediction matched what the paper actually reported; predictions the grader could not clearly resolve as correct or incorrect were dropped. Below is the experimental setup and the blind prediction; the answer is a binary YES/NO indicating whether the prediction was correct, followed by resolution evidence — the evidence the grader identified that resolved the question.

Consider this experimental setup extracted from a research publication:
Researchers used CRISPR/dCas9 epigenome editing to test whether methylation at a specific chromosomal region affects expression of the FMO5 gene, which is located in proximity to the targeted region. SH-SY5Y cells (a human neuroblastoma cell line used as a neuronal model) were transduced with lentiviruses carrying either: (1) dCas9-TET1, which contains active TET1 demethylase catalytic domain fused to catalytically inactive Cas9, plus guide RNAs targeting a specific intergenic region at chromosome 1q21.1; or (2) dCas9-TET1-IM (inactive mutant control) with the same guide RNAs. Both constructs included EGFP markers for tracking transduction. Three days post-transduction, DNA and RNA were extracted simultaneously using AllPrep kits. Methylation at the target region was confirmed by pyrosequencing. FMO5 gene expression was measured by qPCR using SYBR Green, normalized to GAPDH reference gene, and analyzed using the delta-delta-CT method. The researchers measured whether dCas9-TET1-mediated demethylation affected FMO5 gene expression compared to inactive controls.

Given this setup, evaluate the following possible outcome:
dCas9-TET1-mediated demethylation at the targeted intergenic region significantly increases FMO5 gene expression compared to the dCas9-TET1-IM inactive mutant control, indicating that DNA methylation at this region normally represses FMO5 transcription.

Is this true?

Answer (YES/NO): NO